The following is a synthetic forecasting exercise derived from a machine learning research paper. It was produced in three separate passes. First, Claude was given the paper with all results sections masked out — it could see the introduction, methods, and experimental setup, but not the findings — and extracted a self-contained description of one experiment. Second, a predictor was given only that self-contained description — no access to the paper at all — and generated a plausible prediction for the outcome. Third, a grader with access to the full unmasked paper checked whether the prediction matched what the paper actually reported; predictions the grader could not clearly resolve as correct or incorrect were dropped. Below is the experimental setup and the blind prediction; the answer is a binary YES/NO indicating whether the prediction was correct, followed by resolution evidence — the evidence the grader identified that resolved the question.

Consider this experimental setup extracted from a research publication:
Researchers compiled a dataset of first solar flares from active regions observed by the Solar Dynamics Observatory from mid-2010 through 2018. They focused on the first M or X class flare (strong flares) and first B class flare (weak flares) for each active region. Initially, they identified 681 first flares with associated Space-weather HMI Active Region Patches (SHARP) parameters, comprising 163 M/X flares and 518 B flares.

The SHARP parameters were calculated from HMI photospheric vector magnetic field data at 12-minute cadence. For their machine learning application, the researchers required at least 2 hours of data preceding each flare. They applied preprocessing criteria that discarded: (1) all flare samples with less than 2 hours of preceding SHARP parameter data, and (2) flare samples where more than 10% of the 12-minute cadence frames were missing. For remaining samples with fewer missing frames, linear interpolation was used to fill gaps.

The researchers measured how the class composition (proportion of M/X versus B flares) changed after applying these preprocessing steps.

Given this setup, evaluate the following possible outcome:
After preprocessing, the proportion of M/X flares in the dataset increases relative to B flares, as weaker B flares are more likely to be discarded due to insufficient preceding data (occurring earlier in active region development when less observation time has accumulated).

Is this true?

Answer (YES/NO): YES